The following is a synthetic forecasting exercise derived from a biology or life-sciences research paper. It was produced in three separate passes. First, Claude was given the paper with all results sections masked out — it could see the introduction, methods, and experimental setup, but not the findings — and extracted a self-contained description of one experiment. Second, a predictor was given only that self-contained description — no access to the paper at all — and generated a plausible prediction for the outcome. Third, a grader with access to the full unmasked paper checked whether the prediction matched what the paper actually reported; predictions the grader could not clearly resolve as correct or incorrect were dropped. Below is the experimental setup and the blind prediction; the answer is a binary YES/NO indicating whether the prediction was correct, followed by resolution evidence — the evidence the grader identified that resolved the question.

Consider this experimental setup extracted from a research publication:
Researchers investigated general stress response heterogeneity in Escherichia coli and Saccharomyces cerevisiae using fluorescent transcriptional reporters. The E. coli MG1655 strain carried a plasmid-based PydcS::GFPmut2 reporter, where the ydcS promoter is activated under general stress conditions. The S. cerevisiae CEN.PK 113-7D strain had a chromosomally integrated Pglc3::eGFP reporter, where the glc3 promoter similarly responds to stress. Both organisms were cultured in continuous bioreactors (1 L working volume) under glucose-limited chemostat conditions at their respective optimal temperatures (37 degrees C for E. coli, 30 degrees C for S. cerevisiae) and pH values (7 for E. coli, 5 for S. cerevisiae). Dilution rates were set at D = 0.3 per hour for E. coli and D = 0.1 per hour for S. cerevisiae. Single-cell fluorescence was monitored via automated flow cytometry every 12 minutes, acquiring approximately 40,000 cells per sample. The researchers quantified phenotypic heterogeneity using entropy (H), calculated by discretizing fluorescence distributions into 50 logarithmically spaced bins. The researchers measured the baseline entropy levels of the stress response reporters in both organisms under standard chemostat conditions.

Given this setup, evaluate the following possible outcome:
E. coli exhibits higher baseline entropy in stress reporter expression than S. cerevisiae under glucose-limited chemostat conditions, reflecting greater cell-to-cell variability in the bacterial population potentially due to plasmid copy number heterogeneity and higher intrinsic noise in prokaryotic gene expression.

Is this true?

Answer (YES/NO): NO